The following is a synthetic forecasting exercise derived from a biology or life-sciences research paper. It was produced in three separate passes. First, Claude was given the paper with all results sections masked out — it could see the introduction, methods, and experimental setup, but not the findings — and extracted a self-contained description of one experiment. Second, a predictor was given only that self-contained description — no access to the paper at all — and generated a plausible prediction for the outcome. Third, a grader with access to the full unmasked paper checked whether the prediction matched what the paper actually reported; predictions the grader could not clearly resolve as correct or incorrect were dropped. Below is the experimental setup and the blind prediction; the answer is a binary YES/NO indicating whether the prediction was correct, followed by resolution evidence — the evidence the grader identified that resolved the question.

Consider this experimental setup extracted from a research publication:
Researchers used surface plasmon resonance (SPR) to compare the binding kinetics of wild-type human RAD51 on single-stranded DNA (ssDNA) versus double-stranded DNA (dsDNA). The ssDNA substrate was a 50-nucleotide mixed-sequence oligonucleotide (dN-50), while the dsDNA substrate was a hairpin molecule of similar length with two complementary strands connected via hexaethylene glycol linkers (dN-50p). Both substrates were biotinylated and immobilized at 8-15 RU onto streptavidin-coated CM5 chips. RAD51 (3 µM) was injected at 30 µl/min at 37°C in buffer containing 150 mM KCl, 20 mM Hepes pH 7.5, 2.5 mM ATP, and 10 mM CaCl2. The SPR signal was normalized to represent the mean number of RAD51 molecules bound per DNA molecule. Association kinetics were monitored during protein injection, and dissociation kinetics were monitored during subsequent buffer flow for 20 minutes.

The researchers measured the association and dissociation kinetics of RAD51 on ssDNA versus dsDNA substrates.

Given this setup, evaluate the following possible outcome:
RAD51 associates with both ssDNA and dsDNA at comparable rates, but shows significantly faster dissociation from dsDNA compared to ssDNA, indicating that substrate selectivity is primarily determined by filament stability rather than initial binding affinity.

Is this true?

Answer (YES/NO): NO